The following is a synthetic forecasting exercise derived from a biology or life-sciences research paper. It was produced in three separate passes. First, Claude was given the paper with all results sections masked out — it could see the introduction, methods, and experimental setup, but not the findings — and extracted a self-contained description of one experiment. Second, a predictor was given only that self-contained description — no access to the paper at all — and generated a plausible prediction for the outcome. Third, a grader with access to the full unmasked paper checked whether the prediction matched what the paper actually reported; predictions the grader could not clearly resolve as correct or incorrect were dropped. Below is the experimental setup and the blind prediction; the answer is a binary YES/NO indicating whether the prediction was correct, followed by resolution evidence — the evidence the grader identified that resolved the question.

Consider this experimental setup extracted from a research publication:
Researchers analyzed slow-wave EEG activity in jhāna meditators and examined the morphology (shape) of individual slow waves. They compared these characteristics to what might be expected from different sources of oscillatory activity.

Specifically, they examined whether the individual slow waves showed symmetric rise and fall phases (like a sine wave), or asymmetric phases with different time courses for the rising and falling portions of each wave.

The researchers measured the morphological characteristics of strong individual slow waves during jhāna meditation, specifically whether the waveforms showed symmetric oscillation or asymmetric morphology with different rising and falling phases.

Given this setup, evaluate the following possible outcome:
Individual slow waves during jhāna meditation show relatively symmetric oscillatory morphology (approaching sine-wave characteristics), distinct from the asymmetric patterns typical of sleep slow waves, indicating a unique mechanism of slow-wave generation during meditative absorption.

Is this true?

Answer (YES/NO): NO